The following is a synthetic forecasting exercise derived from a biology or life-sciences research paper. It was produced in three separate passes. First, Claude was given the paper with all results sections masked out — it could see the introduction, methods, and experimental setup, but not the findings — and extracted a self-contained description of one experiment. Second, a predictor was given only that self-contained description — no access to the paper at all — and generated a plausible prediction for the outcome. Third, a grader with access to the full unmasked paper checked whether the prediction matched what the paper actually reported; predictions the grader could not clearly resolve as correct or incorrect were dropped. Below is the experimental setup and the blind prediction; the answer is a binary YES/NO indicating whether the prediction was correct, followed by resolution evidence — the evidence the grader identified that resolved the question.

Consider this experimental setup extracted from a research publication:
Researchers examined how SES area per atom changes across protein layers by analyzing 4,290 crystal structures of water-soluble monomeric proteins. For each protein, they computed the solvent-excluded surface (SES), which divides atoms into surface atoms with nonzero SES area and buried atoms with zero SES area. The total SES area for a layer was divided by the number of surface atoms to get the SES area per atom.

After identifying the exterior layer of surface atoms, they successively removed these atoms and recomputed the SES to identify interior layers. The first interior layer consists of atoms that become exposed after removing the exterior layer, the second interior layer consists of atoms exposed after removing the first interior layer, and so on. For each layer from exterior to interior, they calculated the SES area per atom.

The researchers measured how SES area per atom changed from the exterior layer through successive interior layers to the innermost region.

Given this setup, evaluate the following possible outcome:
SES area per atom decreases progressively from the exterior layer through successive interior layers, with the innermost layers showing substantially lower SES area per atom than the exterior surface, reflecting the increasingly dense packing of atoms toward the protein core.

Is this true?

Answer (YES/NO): NO